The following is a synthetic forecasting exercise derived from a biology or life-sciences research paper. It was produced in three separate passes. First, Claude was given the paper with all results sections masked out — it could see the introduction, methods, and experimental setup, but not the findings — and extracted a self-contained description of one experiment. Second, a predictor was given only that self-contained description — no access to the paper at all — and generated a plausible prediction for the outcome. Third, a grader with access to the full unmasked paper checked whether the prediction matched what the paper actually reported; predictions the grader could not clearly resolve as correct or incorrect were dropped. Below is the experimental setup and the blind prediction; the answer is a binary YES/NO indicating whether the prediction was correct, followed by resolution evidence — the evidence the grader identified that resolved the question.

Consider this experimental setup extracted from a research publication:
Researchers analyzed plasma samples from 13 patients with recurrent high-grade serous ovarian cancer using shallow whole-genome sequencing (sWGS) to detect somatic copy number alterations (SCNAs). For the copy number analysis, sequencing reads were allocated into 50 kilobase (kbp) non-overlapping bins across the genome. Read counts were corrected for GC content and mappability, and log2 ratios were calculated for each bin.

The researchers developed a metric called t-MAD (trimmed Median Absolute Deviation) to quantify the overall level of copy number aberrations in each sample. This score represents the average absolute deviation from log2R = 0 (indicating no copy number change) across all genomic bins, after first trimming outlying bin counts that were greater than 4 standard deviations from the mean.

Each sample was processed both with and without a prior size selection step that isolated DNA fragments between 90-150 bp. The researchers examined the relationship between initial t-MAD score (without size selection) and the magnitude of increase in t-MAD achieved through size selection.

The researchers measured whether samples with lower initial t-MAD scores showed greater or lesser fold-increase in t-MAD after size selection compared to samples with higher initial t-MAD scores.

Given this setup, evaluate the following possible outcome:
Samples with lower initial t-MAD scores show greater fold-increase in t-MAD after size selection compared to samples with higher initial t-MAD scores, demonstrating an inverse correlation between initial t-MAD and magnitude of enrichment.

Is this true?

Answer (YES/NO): YES